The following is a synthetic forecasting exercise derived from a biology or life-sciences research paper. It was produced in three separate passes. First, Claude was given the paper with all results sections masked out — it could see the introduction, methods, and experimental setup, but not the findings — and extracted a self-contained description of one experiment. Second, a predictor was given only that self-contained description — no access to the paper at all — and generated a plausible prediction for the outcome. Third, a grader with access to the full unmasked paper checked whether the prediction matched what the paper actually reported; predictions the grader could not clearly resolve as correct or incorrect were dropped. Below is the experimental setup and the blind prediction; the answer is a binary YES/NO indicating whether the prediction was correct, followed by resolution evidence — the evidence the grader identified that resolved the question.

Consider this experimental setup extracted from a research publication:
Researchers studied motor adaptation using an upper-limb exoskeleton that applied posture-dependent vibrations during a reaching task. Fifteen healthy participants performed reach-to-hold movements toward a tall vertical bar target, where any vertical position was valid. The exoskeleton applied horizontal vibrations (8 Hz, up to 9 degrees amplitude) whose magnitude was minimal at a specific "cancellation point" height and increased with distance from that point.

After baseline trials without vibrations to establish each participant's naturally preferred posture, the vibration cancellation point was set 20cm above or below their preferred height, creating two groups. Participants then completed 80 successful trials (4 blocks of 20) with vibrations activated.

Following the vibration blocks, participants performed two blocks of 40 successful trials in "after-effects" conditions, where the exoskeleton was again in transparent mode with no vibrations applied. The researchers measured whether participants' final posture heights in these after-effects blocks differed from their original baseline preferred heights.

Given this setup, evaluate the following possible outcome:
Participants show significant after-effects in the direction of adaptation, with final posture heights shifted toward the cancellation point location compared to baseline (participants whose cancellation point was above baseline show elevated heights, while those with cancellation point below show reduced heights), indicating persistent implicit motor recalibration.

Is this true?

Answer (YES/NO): NO